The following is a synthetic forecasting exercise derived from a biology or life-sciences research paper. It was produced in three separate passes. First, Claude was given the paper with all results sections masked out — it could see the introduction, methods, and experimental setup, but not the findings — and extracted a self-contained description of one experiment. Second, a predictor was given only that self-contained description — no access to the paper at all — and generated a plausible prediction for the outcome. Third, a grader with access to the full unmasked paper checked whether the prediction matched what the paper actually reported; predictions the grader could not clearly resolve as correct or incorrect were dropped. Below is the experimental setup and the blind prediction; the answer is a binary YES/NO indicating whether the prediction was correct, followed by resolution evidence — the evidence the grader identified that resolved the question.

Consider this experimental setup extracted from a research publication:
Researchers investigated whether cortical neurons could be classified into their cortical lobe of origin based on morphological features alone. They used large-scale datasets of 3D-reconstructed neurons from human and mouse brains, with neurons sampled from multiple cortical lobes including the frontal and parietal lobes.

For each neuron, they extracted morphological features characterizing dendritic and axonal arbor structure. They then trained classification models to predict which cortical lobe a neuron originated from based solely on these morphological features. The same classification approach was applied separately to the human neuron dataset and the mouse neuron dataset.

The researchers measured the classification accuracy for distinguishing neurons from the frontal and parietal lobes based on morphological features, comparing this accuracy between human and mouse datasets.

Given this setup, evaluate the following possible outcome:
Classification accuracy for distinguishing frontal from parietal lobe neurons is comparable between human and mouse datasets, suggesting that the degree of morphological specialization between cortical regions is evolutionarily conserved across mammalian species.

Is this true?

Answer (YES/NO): NO